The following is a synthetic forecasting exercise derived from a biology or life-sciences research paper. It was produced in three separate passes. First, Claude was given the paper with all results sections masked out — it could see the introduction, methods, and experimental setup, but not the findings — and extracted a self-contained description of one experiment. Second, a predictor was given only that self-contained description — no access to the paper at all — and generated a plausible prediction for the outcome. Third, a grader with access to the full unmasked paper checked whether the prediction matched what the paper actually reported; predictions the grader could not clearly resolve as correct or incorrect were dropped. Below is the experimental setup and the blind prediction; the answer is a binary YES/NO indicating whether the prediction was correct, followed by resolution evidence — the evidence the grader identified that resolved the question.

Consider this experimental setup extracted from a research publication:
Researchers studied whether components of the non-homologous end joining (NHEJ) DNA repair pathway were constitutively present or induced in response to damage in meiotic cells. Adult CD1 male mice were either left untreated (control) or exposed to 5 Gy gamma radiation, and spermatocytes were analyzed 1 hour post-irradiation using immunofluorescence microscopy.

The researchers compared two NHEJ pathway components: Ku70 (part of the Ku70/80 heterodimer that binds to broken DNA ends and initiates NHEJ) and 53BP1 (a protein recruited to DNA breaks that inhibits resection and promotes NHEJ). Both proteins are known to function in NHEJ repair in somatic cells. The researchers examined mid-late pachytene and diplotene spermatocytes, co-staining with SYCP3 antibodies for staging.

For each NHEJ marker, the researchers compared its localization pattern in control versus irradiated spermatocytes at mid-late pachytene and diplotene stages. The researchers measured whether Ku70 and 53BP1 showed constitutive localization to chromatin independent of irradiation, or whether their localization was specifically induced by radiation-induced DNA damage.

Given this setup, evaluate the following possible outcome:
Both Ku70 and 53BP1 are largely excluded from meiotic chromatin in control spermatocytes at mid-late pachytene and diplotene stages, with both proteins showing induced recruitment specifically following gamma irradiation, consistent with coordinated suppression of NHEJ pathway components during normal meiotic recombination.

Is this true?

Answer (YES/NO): NO